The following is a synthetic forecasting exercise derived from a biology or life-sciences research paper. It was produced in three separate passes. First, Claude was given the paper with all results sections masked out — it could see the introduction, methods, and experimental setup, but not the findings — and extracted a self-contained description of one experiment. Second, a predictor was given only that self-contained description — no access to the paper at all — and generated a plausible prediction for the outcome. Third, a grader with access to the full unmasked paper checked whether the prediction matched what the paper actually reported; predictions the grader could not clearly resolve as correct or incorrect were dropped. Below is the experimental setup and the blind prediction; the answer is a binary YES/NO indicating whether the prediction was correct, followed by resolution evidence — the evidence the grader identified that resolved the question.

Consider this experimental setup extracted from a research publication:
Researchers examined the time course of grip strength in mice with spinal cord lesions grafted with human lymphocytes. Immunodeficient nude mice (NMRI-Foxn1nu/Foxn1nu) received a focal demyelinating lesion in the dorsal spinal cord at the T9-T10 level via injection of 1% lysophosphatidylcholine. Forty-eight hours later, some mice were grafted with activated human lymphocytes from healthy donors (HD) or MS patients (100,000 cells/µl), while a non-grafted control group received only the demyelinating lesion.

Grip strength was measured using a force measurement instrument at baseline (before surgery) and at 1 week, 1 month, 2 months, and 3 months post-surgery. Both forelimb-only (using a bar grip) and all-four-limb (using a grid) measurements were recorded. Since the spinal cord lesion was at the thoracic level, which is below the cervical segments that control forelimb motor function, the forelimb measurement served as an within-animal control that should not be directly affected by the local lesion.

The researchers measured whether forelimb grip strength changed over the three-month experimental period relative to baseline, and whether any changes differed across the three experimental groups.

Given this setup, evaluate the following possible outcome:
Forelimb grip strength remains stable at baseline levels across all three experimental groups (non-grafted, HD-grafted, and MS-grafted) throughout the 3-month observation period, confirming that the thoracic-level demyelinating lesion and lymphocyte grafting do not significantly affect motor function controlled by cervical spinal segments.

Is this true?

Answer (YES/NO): NO